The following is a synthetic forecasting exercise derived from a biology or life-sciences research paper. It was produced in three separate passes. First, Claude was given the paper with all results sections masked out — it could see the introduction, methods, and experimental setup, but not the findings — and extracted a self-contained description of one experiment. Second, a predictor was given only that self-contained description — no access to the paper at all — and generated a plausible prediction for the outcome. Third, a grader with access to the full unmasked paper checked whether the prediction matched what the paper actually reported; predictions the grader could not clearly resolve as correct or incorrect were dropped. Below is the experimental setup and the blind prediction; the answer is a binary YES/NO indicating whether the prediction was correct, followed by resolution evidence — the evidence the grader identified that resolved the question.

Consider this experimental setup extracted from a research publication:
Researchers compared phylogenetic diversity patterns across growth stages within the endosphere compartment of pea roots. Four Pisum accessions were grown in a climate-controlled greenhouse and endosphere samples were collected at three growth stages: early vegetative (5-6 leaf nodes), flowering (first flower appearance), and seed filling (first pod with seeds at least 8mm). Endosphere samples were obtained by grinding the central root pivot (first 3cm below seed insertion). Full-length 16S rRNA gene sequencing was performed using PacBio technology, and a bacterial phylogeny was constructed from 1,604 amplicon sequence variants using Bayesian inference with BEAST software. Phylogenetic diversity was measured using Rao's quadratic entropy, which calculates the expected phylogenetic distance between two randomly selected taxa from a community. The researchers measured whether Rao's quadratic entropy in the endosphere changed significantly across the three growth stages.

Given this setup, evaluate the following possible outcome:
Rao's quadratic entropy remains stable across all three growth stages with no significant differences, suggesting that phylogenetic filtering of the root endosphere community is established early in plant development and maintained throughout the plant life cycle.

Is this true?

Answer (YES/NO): NO